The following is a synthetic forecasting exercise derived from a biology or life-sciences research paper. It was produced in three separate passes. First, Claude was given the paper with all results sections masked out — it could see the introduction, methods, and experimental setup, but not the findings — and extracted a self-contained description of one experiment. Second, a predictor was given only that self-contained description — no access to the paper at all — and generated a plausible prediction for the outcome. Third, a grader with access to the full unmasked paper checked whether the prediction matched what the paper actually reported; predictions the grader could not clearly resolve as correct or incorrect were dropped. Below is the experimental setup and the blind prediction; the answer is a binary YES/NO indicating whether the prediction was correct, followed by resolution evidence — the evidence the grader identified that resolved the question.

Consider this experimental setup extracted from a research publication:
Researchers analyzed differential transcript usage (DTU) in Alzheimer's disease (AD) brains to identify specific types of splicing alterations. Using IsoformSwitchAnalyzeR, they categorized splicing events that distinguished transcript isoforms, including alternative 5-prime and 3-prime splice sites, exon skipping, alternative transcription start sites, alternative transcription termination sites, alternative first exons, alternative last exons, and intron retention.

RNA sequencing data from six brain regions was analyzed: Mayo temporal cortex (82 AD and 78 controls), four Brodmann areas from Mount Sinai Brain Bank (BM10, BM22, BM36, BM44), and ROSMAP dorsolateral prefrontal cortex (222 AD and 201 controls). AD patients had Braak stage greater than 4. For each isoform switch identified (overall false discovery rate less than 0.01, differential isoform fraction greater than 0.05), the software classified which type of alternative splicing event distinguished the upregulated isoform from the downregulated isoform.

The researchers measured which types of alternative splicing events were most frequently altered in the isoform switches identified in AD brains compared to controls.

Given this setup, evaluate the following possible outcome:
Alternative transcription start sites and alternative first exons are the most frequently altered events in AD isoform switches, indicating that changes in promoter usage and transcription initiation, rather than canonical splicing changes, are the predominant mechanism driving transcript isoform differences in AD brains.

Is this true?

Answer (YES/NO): NO